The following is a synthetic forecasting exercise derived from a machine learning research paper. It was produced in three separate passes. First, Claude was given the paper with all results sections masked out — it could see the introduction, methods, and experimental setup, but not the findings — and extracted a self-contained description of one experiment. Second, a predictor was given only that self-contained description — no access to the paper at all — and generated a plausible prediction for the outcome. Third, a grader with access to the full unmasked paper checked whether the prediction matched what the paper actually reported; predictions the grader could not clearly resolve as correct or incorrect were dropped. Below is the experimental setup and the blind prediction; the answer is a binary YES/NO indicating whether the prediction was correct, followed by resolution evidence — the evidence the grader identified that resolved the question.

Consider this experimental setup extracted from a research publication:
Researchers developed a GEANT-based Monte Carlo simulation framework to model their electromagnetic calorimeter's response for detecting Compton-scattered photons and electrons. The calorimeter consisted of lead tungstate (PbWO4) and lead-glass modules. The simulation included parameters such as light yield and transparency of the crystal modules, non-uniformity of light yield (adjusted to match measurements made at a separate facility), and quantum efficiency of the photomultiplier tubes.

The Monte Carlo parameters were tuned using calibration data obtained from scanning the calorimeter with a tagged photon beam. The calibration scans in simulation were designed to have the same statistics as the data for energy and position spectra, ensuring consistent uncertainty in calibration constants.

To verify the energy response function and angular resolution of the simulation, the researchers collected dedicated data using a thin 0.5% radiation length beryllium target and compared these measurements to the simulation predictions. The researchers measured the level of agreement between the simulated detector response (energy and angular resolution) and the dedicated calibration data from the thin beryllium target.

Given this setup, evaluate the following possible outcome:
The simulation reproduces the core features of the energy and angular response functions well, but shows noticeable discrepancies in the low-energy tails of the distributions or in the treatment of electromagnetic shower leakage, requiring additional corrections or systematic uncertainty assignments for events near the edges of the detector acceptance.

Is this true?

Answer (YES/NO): NO